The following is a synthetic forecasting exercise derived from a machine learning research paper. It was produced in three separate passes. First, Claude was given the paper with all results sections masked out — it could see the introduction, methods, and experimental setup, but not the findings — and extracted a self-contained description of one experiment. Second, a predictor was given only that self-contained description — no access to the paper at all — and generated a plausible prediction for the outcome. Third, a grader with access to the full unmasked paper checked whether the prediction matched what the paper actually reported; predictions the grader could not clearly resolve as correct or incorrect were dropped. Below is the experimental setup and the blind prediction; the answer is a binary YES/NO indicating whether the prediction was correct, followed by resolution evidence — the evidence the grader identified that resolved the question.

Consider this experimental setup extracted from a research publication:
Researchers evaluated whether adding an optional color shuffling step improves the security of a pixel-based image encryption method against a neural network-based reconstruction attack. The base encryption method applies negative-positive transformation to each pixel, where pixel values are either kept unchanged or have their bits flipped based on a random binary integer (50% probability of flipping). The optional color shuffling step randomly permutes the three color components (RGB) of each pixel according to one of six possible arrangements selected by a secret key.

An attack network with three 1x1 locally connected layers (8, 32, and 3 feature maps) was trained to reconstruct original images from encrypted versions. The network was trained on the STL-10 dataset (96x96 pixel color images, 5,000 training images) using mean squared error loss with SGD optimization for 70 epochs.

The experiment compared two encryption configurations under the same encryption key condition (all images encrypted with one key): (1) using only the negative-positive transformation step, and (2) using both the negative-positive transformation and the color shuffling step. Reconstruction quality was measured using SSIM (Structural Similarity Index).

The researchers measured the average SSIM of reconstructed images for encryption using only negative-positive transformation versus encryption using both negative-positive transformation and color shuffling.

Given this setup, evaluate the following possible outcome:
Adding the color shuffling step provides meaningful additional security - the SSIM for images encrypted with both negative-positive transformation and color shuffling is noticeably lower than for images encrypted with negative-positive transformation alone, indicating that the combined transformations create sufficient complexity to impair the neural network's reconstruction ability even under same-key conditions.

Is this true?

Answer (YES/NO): NO